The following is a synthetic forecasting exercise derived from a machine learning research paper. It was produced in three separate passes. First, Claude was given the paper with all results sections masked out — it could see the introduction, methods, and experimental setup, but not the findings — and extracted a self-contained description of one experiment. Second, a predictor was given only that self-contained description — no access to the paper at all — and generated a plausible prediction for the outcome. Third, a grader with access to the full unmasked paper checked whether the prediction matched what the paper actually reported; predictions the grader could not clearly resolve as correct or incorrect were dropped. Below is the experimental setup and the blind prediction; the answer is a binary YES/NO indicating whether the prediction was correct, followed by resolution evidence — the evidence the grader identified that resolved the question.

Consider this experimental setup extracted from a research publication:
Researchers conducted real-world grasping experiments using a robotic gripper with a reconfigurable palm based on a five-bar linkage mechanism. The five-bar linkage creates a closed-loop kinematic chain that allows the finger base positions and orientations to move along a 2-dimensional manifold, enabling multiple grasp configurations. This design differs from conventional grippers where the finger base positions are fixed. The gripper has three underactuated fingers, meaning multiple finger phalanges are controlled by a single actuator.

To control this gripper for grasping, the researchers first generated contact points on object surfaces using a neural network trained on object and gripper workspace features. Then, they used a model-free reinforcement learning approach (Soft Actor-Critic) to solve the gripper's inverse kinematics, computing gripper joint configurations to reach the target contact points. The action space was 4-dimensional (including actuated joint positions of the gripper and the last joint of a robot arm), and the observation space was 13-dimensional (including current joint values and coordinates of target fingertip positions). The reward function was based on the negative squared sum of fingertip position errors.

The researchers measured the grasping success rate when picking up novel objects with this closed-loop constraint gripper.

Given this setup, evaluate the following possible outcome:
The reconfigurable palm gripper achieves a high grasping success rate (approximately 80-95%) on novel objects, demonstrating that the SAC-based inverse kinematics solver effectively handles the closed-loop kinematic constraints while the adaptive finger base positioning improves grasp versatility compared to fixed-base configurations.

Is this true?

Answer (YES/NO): YES